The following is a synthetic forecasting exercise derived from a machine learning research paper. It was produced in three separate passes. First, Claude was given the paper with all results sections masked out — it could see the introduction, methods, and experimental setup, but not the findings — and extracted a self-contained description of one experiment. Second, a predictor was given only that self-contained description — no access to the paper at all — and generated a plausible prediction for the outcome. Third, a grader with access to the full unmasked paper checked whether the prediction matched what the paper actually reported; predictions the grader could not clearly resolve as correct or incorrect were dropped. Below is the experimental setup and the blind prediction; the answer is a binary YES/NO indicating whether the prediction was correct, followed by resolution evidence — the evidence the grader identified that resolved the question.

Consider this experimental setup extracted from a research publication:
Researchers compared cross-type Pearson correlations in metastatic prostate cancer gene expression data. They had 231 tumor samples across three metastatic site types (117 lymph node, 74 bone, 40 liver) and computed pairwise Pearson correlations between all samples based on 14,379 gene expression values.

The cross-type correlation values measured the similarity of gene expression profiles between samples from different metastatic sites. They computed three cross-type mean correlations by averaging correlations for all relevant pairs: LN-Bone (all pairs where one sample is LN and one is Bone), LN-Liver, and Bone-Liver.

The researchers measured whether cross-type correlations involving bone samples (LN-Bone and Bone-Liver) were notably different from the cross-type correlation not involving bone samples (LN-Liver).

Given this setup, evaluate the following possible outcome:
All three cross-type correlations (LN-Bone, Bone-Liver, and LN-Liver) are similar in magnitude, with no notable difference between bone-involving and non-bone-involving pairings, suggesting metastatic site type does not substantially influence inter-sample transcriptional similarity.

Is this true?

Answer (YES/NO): NO